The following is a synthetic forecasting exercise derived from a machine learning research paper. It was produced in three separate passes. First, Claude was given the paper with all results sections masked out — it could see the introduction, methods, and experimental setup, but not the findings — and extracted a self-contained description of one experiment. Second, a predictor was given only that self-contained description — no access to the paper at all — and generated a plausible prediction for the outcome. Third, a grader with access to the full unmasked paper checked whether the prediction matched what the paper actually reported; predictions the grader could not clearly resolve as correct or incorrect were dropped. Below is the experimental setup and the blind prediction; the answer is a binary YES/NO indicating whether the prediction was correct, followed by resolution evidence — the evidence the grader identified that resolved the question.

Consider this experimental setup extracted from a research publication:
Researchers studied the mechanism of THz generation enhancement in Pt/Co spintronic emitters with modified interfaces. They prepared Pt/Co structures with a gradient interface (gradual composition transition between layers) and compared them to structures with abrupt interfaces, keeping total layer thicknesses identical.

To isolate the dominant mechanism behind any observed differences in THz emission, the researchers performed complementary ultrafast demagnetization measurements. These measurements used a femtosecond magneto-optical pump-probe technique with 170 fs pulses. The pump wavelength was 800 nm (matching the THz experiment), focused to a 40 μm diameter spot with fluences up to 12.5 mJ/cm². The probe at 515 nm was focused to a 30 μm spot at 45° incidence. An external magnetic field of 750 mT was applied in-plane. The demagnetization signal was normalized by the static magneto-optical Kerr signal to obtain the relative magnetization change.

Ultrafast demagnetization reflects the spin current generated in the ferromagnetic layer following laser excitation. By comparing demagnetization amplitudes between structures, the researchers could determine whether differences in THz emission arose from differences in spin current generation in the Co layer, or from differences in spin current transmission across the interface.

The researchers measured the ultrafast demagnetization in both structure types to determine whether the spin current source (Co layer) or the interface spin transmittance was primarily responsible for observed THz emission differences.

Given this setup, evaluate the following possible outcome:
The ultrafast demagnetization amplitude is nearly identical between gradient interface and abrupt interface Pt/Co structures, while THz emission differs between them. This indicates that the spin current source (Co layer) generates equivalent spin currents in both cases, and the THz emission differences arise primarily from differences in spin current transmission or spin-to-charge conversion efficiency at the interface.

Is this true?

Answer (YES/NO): NO